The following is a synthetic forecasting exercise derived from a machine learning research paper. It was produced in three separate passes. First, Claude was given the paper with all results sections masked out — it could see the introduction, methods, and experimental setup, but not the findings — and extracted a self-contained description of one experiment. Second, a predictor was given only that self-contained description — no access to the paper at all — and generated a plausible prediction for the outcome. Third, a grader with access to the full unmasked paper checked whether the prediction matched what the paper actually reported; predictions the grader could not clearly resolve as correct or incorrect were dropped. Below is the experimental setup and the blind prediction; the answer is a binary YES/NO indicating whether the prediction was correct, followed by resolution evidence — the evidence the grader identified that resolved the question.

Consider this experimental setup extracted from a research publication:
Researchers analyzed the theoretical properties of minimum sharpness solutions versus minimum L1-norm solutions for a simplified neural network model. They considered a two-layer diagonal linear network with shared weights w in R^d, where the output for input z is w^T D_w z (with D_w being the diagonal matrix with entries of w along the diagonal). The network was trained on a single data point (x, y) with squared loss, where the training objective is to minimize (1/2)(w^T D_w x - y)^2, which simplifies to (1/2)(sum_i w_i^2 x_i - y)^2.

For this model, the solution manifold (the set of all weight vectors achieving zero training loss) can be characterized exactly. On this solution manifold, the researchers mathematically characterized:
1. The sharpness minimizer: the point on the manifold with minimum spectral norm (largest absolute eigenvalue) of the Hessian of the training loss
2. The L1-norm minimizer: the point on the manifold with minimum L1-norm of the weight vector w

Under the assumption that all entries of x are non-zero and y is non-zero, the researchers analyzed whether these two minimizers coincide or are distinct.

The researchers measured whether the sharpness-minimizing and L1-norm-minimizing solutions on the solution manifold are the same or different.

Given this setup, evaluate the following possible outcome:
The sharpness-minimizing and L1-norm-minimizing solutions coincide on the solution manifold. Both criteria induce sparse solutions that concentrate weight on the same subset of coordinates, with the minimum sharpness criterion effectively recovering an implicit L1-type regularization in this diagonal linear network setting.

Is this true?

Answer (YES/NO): NO